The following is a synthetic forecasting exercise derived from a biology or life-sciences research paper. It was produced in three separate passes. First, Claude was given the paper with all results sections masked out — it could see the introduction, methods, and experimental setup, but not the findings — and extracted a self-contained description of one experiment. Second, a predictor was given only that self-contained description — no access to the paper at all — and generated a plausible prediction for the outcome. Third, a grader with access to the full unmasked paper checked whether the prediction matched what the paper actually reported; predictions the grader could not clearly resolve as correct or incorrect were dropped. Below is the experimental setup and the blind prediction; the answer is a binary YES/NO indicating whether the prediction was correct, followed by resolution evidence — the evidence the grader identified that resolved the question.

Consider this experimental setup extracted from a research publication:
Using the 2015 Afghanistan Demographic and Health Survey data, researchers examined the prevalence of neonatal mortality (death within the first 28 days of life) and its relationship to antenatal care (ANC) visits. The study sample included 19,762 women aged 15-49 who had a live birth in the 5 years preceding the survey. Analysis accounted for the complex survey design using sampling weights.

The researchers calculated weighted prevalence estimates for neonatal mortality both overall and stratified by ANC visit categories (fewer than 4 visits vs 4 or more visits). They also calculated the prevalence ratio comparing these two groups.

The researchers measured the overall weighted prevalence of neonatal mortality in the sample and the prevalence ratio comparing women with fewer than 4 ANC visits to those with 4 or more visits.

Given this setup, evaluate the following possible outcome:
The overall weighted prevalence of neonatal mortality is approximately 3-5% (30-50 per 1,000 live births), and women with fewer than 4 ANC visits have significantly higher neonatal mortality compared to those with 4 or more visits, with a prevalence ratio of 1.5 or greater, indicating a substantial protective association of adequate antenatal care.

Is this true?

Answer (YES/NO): NO